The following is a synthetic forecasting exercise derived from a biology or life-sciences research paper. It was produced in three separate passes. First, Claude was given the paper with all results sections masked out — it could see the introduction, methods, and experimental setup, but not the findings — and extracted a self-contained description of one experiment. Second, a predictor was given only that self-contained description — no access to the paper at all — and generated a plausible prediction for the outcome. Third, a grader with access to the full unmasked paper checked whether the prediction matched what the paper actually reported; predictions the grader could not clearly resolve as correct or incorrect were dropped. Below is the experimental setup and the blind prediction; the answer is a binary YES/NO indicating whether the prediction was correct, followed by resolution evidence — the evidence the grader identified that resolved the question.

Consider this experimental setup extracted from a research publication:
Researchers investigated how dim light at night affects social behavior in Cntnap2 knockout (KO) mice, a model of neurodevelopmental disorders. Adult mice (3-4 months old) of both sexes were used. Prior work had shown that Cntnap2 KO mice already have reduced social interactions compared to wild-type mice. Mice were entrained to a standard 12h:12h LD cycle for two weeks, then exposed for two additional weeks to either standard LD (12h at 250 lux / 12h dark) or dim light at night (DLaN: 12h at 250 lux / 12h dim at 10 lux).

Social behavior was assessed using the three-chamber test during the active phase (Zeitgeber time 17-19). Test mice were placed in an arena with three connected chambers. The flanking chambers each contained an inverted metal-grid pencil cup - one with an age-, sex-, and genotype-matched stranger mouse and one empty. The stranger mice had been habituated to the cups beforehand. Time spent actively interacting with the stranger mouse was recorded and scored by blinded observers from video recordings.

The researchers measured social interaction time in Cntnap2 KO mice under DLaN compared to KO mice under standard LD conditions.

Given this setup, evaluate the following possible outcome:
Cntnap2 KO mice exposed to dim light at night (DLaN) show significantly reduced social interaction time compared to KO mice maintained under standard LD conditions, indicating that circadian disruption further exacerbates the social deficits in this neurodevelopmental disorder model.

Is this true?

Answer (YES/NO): YES